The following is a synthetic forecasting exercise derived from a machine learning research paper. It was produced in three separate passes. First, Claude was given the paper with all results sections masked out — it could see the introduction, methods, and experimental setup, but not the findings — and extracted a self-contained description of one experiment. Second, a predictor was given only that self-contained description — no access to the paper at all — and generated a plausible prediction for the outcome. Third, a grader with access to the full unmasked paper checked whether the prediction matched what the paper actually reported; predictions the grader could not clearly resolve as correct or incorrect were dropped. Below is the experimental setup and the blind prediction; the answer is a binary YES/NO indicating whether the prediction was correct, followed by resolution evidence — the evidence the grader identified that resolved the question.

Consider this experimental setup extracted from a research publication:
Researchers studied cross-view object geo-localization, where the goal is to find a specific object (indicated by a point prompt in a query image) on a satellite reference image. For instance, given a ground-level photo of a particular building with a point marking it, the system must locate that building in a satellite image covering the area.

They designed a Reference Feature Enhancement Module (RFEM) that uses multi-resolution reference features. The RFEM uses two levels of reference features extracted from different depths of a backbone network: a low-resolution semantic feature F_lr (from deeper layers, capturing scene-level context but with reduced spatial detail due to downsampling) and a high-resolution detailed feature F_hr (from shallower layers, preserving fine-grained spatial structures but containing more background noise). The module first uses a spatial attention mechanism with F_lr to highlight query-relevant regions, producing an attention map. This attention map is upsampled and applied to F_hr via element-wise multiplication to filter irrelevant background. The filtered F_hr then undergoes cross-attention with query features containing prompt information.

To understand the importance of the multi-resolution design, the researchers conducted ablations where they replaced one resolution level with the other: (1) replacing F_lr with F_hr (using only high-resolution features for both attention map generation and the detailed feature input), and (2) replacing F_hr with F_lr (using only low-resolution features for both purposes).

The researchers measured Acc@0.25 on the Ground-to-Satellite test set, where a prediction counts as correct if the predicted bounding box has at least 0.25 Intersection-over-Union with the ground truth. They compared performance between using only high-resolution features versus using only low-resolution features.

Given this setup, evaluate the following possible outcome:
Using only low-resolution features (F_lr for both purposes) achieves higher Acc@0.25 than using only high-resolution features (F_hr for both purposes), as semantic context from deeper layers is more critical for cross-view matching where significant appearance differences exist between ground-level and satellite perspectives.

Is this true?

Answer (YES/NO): NO